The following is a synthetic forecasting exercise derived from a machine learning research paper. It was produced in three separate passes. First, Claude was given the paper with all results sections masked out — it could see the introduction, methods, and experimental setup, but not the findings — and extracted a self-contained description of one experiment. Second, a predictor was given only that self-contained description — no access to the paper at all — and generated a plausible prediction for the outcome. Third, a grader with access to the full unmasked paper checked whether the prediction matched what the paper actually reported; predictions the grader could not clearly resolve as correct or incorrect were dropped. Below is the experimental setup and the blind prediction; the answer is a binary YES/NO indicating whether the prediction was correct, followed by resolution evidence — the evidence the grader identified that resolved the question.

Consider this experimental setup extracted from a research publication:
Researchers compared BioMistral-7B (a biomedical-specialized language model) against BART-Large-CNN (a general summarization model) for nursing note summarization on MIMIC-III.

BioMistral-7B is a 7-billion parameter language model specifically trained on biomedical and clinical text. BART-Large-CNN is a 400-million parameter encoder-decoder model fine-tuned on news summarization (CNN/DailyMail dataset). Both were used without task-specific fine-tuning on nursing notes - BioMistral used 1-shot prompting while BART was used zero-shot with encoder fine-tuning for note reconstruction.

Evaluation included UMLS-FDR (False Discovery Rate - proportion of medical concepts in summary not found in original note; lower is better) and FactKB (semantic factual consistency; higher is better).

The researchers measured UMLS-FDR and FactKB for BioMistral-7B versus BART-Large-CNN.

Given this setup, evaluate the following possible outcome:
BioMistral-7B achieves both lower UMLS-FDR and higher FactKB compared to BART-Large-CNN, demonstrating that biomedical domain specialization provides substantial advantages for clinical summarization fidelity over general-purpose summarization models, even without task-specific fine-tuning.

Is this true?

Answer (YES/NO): NO